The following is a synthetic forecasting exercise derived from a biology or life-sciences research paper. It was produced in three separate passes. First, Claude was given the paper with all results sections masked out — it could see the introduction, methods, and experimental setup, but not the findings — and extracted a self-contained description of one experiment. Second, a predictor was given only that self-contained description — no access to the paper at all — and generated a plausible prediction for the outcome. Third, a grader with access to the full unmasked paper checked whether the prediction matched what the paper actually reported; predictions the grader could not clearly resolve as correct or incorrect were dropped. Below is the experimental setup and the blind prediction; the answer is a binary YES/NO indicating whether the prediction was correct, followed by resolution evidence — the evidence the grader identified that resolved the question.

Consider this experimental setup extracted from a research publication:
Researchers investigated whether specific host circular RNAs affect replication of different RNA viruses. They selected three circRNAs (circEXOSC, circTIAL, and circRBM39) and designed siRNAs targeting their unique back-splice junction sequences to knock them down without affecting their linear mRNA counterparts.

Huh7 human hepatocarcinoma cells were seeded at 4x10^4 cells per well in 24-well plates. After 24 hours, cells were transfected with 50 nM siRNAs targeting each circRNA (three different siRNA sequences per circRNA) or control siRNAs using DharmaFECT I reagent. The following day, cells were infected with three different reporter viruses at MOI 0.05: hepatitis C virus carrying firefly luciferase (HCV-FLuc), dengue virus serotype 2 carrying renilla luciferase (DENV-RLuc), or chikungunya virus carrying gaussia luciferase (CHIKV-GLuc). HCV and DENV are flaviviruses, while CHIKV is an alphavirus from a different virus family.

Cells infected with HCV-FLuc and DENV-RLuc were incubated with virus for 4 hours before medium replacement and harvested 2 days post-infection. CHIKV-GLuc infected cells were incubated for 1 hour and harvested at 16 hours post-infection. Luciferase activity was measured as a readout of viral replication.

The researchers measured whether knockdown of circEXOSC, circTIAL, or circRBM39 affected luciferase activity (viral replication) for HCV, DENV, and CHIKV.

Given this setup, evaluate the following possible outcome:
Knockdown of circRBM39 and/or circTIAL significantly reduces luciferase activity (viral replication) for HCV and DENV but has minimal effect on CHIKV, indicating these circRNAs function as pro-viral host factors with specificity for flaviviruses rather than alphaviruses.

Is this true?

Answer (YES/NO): NO